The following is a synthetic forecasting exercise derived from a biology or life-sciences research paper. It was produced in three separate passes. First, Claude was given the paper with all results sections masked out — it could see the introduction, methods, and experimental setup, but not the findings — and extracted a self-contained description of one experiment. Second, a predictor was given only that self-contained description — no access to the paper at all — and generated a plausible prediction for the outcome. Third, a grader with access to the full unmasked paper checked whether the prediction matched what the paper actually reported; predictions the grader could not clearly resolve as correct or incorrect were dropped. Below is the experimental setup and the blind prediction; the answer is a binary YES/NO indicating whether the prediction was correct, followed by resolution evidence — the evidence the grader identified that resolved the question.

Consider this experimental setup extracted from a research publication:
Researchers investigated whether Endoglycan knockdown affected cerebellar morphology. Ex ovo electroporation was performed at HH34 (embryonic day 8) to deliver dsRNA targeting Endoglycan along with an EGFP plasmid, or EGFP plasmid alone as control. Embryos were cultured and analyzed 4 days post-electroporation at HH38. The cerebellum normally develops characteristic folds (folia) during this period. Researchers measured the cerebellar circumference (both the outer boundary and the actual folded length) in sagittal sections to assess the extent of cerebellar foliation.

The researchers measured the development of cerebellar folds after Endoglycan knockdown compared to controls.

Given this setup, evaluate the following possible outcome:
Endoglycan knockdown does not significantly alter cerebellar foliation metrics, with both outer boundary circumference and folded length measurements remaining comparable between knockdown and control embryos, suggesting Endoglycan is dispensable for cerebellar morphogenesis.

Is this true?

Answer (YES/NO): NO